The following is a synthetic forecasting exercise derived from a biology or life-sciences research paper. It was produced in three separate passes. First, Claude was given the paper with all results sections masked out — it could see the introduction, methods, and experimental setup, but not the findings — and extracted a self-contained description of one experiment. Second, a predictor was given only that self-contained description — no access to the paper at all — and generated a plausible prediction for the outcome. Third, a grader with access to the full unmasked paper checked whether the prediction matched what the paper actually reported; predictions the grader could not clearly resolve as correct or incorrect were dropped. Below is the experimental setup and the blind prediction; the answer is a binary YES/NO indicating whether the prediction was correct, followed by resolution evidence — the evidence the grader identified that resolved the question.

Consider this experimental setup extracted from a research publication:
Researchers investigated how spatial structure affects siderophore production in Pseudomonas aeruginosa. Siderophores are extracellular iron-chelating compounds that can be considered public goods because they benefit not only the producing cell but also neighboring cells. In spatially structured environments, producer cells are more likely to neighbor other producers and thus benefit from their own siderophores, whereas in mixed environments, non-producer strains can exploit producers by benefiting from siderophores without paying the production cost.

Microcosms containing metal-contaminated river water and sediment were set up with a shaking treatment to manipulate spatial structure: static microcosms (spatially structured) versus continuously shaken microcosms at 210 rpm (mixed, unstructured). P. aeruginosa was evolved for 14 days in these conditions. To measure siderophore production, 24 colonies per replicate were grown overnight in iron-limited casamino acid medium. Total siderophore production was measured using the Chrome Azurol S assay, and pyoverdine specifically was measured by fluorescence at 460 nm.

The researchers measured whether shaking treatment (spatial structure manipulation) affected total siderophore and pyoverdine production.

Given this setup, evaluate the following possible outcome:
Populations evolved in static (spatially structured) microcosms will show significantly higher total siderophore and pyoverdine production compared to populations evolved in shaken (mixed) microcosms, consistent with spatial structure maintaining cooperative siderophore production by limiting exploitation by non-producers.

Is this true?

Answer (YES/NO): NO